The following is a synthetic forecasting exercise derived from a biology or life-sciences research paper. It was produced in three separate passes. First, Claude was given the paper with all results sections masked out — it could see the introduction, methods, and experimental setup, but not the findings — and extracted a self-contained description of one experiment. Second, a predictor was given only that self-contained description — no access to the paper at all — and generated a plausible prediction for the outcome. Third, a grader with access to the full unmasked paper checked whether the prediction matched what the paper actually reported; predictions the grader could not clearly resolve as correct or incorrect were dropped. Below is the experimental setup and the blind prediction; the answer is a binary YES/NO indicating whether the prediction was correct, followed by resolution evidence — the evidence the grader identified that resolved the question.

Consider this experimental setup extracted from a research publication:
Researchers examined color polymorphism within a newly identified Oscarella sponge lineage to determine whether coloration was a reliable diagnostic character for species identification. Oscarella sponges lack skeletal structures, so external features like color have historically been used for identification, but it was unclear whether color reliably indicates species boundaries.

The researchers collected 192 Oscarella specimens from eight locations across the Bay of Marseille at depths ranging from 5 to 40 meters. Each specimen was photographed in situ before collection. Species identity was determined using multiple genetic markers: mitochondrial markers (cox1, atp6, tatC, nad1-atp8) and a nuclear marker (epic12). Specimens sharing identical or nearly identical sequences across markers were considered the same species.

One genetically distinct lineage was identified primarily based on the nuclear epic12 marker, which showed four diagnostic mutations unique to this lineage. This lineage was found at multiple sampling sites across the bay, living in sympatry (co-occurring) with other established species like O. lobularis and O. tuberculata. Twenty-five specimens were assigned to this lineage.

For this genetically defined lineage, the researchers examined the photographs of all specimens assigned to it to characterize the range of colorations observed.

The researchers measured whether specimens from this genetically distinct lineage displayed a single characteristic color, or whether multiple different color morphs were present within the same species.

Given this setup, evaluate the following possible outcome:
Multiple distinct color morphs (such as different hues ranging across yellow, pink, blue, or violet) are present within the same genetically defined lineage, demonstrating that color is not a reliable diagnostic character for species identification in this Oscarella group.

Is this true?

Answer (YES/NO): YES